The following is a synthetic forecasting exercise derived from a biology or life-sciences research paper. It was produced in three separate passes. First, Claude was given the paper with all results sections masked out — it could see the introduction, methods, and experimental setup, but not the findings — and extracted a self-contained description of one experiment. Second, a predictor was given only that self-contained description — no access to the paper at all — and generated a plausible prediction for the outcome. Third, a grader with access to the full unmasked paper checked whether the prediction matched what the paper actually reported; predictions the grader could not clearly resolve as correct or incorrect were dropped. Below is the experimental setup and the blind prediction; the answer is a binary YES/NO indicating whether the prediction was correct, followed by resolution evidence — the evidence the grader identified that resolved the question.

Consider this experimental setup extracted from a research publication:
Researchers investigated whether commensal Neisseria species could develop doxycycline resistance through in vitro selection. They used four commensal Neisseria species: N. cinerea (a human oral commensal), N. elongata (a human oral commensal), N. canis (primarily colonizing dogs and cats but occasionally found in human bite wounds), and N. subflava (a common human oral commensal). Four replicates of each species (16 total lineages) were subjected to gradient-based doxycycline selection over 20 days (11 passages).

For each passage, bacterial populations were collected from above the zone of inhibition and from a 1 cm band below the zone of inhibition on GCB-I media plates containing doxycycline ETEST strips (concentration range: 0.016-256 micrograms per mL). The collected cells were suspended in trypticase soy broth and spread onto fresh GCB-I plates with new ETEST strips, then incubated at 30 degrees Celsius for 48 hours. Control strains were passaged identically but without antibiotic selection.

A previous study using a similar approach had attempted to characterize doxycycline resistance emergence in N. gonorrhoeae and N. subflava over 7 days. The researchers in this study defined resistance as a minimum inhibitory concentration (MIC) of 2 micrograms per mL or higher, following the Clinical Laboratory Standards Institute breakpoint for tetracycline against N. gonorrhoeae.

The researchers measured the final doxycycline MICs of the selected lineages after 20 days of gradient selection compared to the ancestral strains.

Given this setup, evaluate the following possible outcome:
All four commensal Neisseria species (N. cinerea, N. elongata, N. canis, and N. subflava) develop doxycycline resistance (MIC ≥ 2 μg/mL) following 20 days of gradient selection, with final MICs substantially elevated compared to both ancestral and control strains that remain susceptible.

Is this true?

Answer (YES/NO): NO